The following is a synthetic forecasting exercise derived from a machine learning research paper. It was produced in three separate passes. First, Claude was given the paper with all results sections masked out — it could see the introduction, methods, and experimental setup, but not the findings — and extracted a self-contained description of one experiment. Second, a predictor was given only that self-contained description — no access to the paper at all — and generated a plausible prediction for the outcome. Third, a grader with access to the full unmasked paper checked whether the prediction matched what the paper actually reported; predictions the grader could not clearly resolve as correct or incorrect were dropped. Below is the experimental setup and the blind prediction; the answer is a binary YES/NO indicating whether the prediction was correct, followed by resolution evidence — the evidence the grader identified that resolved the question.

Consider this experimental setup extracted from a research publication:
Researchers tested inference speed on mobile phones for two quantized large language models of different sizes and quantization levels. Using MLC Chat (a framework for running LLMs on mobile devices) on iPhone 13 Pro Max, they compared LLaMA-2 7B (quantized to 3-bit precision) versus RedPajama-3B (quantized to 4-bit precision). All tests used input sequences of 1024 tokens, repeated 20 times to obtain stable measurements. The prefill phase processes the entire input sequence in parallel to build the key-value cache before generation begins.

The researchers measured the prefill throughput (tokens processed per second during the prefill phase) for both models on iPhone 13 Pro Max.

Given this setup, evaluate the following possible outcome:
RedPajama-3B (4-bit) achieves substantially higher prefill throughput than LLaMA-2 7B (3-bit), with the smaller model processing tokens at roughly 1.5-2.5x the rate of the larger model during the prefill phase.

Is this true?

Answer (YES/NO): YES